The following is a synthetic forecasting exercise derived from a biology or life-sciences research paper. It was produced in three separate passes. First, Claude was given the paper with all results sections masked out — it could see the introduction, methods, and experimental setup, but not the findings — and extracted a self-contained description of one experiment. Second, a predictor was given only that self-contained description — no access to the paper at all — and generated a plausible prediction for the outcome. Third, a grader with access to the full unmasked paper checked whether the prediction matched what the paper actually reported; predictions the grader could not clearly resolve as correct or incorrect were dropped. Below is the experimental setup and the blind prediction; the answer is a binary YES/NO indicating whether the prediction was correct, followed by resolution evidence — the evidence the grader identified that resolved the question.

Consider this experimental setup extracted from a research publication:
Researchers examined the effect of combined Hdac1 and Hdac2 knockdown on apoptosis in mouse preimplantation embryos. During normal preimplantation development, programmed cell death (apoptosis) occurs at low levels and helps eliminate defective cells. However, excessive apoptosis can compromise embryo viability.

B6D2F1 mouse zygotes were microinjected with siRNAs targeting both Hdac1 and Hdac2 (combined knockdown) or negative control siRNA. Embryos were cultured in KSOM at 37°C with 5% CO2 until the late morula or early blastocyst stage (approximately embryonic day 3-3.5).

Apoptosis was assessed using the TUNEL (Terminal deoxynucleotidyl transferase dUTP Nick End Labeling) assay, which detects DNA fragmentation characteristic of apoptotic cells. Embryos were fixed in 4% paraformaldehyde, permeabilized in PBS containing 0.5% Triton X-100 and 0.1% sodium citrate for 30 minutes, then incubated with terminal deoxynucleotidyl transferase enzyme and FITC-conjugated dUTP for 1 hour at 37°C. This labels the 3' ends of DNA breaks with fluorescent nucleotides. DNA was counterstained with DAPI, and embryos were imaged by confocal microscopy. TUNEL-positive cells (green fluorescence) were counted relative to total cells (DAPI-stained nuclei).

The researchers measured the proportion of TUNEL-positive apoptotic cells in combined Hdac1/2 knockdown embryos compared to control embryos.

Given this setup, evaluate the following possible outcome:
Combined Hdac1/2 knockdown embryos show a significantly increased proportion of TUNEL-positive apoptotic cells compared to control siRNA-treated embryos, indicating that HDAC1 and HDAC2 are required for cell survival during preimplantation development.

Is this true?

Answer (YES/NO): YES